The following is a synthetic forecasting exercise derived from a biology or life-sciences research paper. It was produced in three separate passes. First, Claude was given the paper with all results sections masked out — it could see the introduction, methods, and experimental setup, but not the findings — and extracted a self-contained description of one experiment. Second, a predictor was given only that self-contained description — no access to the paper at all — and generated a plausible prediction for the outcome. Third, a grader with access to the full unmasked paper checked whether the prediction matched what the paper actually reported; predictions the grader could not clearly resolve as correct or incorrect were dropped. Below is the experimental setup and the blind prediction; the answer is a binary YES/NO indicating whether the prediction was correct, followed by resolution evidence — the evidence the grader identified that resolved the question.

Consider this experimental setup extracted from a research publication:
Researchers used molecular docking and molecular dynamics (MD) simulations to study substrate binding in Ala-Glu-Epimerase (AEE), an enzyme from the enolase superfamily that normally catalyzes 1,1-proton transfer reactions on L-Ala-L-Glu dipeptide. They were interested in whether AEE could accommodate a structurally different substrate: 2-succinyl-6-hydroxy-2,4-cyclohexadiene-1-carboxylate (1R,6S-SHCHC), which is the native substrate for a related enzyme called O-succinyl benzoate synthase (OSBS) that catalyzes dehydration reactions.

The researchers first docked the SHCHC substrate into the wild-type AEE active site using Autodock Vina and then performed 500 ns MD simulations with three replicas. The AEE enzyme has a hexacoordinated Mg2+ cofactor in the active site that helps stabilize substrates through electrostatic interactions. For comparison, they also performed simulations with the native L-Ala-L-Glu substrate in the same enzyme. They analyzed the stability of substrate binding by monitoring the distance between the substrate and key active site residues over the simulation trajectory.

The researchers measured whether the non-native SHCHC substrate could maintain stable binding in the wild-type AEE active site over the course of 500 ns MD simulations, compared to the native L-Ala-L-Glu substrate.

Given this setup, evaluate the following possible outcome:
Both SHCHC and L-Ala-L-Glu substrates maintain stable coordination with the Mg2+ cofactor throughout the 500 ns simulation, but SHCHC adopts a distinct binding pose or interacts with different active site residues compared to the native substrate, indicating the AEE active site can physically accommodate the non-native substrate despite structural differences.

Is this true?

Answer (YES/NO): NO